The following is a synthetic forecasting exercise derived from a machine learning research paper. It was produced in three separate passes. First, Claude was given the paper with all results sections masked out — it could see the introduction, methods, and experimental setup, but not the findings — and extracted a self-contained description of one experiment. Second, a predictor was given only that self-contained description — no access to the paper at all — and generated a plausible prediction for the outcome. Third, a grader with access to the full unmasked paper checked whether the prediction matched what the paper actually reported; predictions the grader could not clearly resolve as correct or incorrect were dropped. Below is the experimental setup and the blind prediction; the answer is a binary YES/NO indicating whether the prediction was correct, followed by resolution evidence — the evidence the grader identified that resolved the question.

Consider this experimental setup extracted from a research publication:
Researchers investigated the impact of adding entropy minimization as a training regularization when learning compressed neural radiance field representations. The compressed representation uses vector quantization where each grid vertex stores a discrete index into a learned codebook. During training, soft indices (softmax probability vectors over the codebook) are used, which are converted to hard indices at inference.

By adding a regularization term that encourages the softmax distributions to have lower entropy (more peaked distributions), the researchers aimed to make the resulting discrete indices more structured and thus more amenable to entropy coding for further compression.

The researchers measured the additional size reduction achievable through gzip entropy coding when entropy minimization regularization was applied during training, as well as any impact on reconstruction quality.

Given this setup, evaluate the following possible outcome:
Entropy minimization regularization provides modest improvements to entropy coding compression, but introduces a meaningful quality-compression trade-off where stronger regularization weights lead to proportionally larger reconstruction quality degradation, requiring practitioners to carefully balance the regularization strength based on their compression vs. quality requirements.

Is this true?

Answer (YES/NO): NO